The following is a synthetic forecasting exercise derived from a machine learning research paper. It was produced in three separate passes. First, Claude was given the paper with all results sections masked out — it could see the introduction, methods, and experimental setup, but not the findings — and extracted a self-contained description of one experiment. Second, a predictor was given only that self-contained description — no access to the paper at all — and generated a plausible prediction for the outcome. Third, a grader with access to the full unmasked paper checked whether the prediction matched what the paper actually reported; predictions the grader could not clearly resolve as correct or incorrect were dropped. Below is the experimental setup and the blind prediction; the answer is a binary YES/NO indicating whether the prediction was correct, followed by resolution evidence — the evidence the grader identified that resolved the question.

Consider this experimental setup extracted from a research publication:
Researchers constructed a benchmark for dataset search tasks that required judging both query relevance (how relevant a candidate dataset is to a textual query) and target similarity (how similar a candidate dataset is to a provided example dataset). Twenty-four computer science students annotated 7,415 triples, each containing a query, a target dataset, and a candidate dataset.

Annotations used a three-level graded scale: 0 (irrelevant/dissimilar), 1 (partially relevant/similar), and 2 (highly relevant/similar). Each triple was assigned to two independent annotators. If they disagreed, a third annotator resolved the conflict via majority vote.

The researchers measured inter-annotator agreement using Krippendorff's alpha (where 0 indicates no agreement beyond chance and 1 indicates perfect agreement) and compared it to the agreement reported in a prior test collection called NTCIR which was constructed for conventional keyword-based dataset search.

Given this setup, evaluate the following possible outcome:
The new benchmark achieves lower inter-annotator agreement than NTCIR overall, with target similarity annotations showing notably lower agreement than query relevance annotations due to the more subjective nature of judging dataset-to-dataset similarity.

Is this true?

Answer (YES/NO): NO